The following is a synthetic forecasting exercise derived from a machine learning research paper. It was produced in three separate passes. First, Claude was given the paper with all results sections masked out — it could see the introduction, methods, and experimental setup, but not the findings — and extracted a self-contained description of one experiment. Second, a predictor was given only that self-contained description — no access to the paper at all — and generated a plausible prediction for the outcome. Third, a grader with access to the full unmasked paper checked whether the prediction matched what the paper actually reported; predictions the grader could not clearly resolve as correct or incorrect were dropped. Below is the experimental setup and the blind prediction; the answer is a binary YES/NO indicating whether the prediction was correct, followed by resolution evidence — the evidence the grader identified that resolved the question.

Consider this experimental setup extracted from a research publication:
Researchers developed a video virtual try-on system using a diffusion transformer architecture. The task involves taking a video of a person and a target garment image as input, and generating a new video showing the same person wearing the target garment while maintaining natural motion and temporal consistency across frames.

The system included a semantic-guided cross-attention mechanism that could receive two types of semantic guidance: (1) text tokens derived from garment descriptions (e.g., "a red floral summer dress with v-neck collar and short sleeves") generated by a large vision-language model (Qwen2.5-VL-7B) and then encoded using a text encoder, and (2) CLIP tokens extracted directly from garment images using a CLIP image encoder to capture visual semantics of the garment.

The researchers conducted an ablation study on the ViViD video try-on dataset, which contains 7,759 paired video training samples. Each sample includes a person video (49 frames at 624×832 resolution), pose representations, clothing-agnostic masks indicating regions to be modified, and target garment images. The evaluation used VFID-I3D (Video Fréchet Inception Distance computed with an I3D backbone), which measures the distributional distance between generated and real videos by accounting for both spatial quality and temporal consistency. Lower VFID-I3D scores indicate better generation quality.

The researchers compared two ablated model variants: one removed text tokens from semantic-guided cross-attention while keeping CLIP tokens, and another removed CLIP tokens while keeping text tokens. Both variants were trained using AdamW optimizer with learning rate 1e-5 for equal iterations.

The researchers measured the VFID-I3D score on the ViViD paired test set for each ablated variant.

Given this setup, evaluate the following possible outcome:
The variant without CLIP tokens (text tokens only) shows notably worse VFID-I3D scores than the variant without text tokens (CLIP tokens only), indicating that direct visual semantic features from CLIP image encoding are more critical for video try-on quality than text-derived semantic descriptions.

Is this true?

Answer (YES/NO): NO